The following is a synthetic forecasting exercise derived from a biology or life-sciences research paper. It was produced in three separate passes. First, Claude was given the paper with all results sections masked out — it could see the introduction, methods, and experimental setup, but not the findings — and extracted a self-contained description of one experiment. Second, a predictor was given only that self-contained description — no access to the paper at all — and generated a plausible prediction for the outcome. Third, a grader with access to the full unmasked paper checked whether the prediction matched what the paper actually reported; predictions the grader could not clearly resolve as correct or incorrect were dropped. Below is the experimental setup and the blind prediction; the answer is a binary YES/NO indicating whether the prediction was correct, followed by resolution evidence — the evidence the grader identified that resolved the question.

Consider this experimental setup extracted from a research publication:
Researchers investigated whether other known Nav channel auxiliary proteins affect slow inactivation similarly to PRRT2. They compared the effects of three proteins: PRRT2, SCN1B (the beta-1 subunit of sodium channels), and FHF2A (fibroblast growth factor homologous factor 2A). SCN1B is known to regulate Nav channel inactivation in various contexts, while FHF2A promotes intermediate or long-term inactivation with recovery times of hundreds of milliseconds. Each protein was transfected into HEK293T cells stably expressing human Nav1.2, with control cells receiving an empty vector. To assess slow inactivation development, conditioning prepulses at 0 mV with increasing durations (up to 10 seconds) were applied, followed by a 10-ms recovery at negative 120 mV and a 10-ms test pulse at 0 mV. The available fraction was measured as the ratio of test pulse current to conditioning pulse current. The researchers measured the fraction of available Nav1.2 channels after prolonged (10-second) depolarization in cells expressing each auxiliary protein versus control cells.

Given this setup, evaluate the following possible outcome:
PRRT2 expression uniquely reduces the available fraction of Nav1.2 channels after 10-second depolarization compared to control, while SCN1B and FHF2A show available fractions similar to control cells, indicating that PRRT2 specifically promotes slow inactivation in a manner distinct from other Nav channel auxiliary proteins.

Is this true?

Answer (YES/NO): NO